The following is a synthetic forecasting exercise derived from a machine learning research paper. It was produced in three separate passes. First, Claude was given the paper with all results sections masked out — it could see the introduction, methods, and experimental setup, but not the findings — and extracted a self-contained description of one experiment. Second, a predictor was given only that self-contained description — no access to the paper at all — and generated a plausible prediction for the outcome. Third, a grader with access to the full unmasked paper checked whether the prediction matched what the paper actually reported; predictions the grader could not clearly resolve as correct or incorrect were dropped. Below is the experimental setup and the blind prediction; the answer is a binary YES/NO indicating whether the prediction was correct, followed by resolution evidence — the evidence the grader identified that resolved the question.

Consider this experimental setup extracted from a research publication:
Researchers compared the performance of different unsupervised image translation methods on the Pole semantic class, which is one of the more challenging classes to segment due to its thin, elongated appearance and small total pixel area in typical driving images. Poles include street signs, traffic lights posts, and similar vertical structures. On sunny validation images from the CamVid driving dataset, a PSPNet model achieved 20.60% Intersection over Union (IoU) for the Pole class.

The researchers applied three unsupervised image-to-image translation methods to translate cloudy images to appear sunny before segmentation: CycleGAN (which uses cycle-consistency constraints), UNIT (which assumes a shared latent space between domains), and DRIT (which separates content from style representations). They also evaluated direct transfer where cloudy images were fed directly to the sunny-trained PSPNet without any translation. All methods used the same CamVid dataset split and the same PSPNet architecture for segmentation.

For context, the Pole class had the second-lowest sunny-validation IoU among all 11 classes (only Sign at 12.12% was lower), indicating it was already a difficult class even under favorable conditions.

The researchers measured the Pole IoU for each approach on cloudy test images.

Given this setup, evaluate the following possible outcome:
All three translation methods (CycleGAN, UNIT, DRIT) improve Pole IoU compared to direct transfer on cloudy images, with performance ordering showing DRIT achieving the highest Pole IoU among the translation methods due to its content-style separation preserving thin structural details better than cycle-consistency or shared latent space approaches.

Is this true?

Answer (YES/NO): NO